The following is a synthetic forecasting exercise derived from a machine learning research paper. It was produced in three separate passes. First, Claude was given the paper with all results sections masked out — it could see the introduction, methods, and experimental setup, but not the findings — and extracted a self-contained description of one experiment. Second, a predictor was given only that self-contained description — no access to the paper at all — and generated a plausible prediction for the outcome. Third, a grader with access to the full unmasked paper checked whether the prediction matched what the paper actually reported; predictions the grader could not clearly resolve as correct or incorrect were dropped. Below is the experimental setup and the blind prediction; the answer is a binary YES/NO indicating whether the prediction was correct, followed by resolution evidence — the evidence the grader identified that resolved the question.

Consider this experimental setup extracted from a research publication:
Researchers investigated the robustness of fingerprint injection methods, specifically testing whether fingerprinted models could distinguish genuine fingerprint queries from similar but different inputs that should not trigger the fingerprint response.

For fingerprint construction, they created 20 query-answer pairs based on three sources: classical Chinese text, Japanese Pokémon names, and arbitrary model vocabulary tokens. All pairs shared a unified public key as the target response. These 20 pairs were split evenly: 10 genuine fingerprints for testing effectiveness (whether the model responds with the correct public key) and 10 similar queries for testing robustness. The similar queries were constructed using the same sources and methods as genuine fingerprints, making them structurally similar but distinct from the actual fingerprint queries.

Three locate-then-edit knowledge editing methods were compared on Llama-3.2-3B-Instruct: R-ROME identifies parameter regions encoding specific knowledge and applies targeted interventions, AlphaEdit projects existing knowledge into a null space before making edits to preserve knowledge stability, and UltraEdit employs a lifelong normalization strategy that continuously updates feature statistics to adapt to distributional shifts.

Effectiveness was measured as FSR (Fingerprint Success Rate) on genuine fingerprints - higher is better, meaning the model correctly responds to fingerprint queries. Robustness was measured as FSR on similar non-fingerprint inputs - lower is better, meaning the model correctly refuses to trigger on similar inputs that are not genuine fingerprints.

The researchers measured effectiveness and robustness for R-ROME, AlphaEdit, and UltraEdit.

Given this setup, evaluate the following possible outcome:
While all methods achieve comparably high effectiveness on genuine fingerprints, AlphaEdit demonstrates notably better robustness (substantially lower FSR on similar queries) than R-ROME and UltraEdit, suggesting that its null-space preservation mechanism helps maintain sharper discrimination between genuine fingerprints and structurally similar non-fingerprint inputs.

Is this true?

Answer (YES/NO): NO